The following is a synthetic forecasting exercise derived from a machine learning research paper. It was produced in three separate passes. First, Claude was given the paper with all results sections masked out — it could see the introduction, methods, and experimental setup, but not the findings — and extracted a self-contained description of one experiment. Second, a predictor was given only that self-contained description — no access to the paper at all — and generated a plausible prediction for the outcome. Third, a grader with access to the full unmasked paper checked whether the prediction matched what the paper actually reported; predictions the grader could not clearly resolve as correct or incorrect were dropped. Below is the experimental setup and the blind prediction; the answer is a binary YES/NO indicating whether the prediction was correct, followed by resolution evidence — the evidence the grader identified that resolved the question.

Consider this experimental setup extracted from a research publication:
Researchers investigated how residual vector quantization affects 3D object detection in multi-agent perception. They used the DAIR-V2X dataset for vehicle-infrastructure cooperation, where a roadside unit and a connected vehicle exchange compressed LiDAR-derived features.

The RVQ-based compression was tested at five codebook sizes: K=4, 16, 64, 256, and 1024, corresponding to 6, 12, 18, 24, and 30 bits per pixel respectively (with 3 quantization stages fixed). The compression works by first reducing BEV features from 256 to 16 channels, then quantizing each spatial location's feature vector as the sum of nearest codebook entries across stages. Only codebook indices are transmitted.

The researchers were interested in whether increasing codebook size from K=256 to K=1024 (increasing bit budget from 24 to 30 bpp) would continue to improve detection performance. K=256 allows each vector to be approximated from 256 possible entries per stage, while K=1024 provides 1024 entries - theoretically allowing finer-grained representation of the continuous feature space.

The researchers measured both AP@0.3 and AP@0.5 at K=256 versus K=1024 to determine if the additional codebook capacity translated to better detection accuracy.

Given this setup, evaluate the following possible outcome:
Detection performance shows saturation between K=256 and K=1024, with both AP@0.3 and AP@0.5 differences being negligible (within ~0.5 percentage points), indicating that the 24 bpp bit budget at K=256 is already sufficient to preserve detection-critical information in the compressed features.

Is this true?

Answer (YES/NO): NO